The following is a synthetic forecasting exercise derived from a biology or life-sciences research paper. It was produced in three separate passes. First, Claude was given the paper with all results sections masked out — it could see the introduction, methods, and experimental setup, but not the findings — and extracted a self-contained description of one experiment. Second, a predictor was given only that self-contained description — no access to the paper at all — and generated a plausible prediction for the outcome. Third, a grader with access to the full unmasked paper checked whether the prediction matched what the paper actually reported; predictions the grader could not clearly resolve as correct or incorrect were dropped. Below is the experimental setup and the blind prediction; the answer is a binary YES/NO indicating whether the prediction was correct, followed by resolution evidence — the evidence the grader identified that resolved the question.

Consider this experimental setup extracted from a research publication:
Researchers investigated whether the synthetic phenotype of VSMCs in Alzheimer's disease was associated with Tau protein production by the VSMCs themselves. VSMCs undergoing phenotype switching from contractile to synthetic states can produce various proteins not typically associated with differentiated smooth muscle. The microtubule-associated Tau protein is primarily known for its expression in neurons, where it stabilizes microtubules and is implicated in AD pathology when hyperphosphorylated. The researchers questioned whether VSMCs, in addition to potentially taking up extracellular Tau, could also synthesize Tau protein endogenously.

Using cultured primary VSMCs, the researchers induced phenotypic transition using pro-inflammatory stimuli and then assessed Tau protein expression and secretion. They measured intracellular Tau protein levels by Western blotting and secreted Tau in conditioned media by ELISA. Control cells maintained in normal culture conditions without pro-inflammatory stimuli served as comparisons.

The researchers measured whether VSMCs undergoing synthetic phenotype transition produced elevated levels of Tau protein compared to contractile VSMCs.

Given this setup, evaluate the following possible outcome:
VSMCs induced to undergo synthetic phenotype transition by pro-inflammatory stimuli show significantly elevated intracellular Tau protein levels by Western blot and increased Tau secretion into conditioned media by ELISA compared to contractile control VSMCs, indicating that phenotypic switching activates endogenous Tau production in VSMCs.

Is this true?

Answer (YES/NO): NO